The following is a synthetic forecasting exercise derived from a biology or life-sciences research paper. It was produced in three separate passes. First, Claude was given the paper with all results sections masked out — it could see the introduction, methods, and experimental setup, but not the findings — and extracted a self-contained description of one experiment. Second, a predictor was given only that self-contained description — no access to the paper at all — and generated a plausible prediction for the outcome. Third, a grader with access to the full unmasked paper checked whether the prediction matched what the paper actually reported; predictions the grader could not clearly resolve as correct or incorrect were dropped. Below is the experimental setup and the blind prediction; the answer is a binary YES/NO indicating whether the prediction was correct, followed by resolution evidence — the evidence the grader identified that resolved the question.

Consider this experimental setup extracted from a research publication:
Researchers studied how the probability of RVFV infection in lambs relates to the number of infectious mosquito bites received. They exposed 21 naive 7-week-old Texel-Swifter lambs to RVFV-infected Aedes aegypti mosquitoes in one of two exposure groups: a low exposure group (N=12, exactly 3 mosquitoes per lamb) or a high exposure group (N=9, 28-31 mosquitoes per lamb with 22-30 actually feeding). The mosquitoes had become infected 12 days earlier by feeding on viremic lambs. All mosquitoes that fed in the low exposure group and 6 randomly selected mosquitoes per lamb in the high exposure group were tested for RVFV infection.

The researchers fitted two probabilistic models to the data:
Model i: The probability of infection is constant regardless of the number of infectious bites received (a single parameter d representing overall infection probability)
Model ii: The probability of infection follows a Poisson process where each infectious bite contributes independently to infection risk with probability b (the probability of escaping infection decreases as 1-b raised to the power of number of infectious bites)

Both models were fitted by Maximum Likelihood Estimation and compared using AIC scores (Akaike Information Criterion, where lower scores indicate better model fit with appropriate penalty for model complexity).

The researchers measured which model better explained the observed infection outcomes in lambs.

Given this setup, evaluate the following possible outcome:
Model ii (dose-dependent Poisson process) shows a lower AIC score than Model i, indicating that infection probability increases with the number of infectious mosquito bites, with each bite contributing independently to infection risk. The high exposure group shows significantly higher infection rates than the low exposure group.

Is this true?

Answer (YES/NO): YES